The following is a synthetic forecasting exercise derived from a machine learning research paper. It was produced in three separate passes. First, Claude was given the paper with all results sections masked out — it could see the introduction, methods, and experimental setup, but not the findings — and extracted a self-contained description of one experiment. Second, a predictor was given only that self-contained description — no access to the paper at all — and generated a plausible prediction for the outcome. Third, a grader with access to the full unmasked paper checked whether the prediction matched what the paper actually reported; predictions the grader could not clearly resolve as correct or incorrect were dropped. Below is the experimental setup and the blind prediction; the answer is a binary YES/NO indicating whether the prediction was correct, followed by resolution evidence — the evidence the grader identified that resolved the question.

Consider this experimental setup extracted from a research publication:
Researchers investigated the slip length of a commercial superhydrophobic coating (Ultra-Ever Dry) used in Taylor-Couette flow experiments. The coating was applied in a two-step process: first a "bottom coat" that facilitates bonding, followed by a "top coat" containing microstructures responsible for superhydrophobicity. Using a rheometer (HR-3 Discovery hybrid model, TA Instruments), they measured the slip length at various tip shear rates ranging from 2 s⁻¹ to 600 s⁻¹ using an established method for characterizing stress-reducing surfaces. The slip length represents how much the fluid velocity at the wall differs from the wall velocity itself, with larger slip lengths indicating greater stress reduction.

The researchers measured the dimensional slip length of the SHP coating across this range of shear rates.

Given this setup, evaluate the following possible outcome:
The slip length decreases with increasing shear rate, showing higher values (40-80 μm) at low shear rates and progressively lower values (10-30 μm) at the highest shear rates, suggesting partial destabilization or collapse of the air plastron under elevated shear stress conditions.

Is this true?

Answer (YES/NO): NO